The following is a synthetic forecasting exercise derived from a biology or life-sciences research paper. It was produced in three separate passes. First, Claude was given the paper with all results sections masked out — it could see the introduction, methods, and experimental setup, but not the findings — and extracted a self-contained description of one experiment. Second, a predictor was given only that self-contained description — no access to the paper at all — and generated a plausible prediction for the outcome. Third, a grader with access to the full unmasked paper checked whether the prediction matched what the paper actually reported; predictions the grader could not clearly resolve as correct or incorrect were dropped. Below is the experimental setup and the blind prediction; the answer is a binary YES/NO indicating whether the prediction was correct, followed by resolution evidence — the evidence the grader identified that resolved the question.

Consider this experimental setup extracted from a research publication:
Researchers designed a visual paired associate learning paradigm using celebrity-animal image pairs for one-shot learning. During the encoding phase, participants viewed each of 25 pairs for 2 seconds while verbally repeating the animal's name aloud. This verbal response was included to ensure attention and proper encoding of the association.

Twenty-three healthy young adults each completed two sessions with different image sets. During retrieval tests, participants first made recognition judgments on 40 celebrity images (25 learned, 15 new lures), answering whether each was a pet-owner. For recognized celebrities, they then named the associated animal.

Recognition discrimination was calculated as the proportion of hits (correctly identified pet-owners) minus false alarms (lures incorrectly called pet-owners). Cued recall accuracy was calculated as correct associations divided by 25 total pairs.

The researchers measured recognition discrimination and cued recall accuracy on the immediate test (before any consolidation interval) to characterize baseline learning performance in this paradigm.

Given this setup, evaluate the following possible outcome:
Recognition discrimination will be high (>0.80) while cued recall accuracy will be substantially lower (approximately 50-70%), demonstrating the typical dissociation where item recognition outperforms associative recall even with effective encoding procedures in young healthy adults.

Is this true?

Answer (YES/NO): NO